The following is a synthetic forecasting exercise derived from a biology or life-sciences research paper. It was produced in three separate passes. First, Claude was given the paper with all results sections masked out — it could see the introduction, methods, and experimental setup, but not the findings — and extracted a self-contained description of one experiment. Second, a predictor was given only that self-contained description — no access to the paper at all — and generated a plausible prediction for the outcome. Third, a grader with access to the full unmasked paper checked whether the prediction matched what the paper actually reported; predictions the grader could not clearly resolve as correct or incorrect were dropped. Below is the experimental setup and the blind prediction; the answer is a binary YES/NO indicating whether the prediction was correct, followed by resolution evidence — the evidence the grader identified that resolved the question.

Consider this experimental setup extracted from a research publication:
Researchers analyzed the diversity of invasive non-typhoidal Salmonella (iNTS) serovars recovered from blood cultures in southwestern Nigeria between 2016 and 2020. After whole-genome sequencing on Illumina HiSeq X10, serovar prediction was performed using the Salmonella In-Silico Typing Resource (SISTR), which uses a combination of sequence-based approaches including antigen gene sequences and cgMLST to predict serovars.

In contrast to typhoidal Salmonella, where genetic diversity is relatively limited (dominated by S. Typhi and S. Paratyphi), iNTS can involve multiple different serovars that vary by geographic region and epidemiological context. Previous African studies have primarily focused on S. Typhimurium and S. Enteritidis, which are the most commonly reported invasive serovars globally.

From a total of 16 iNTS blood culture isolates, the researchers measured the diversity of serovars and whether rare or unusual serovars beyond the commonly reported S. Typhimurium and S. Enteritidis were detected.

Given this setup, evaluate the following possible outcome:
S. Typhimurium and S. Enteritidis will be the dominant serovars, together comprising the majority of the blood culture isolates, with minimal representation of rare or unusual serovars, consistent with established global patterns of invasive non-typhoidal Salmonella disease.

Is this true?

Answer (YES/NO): NO